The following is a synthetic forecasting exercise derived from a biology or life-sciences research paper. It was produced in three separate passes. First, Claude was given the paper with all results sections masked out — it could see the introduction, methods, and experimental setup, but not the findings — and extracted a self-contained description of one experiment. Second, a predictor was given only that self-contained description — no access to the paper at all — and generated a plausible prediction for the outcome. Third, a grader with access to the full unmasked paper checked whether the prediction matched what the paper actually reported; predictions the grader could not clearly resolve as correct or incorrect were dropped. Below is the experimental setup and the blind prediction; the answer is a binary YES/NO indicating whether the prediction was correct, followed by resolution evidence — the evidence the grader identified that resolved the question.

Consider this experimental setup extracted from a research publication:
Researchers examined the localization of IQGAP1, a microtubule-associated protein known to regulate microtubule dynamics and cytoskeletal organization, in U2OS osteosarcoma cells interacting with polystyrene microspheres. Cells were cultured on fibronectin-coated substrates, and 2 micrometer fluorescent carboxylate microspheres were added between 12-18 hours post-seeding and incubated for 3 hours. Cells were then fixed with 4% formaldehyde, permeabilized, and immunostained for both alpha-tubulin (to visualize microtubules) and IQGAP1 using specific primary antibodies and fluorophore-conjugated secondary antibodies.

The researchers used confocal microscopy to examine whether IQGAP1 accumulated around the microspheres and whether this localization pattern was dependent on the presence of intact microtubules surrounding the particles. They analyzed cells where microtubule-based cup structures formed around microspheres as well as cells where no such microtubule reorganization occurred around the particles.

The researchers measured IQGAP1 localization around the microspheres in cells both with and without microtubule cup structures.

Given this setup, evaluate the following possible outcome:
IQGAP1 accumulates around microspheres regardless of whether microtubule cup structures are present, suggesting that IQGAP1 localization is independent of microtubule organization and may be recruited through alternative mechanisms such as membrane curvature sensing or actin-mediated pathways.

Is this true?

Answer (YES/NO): YES